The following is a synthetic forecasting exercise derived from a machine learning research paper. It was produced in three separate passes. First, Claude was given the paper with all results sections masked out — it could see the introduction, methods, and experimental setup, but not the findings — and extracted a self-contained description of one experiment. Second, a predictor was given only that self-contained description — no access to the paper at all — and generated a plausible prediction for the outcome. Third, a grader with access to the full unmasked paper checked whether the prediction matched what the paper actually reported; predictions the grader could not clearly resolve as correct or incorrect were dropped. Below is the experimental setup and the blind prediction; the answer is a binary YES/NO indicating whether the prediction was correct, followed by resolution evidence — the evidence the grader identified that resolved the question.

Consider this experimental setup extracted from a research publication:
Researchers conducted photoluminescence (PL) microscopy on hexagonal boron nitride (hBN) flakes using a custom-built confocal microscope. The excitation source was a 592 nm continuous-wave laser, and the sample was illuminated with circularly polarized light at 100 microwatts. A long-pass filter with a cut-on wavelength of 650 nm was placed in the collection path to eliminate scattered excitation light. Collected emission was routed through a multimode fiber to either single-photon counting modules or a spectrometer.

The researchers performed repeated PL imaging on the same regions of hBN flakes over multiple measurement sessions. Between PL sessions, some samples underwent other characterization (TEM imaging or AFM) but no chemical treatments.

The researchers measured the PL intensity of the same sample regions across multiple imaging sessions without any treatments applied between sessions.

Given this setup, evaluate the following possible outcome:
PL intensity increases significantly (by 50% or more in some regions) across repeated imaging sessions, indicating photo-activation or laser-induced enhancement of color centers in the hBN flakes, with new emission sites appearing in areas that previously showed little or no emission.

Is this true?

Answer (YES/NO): NO